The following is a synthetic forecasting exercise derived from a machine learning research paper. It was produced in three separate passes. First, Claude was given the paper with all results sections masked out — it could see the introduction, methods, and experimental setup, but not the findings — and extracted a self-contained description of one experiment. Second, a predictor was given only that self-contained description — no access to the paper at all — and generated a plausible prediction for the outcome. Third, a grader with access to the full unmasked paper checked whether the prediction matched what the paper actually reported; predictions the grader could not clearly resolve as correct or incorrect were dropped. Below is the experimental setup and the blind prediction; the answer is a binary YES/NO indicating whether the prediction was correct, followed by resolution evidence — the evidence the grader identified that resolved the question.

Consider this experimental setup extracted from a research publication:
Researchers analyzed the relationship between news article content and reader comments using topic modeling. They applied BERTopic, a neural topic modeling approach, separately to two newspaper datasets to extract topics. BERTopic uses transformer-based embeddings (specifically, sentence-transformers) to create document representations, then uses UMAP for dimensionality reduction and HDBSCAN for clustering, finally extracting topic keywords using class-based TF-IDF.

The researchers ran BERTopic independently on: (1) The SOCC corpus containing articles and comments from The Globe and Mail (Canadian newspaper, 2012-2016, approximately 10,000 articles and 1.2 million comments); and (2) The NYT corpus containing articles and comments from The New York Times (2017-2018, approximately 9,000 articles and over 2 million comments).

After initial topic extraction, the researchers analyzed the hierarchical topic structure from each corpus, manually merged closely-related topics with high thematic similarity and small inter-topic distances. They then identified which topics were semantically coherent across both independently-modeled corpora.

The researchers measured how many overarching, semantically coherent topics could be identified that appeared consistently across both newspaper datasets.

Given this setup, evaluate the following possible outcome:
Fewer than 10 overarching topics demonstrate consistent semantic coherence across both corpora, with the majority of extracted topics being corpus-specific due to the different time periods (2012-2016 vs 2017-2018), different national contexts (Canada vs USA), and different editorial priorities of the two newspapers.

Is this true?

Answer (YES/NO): NO